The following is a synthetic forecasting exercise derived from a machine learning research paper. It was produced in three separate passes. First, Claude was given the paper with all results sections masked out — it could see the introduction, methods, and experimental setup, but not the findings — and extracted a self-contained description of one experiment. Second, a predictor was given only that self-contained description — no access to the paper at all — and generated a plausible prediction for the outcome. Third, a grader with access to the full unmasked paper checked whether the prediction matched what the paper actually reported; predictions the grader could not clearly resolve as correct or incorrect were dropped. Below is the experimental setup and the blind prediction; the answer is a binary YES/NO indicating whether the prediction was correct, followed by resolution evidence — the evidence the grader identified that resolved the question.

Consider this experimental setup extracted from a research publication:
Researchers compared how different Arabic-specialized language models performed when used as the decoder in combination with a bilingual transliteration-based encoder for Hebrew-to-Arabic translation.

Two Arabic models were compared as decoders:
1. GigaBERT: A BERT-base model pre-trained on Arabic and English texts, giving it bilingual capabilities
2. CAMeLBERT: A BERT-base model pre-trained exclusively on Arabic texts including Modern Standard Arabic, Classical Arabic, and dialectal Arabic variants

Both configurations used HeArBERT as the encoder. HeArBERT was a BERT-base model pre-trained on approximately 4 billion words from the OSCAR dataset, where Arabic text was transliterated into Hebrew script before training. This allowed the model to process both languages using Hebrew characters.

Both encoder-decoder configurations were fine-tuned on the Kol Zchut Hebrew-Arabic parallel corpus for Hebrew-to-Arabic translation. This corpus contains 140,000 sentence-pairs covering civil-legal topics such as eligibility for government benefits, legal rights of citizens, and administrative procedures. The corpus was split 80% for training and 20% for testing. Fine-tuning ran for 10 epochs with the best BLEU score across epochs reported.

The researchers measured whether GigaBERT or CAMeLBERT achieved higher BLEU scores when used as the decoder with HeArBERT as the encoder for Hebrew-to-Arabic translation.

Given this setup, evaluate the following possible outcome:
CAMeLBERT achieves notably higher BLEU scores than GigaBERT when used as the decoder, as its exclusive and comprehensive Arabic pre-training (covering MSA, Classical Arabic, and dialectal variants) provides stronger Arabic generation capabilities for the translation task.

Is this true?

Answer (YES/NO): NO